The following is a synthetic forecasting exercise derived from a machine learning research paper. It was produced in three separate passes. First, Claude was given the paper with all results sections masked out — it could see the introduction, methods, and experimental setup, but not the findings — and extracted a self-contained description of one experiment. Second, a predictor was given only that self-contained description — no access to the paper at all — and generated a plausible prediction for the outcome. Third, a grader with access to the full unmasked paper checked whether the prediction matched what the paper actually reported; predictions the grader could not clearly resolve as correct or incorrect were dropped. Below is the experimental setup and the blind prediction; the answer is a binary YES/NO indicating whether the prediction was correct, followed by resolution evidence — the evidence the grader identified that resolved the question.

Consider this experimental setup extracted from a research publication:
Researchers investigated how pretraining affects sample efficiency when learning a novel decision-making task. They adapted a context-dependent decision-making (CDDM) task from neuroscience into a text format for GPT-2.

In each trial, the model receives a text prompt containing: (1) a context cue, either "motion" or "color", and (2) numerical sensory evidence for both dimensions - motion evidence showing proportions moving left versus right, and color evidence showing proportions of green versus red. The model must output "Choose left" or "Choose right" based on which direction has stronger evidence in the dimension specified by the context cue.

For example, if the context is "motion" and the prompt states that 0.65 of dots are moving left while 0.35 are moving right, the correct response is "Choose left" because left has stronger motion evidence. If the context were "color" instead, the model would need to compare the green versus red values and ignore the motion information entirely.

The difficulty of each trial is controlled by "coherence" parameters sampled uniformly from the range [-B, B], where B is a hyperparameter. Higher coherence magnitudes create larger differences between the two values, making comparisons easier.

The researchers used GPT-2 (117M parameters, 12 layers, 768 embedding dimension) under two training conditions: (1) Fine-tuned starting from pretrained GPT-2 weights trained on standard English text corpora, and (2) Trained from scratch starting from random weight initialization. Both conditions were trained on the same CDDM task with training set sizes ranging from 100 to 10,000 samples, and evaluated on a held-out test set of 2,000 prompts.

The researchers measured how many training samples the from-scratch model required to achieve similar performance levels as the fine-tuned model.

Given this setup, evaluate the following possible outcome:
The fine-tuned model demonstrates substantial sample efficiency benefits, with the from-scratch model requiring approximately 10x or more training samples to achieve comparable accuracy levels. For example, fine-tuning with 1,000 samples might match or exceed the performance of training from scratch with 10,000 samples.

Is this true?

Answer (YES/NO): YES